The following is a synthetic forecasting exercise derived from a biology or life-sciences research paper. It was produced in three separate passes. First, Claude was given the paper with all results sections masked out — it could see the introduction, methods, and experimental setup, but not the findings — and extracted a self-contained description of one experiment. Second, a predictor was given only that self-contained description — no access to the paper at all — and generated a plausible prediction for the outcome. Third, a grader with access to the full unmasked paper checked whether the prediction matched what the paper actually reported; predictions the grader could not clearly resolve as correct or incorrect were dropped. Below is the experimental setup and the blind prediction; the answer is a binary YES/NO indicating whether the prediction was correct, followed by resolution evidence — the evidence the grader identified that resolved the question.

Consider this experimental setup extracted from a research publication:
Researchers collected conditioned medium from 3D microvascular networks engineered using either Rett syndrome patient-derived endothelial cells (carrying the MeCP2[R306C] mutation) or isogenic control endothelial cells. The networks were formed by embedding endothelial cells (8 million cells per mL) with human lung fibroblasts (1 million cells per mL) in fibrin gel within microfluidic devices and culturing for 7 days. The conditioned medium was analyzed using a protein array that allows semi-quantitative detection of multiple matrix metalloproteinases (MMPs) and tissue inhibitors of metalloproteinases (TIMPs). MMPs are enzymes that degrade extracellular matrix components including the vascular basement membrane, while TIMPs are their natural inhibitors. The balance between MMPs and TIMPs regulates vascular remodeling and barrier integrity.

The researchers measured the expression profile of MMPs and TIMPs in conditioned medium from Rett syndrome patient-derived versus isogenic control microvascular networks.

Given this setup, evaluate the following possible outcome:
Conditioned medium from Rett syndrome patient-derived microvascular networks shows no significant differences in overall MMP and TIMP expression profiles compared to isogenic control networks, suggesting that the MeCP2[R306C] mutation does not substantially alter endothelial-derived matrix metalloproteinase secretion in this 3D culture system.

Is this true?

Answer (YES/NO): NO